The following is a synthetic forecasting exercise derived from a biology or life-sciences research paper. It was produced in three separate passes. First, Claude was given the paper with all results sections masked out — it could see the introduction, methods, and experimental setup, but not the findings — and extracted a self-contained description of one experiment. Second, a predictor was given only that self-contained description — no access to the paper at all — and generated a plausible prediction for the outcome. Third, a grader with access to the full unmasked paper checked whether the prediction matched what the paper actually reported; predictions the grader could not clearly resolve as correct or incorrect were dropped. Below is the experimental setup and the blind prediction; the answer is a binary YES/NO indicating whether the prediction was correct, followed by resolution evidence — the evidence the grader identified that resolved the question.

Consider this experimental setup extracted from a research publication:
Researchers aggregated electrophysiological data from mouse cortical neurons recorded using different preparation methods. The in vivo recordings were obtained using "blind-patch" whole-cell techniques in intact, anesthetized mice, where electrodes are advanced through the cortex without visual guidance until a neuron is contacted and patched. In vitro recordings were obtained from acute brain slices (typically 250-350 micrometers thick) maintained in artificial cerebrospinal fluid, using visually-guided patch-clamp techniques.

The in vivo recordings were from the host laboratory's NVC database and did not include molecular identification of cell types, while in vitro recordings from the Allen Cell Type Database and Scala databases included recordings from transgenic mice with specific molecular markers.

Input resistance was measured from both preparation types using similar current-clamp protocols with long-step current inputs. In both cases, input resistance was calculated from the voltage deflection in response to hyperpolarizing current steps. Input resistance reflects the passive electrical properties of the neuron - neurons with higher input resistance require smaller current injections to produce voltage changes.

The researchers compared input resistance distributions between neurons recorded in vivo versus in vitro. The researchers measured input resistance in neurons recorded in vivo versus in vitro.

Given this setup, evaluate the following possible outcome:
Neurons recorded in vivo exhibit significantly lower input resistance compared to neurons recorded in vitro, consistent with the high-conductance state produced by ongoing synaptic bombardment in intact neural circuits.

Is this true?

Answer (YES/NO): YES